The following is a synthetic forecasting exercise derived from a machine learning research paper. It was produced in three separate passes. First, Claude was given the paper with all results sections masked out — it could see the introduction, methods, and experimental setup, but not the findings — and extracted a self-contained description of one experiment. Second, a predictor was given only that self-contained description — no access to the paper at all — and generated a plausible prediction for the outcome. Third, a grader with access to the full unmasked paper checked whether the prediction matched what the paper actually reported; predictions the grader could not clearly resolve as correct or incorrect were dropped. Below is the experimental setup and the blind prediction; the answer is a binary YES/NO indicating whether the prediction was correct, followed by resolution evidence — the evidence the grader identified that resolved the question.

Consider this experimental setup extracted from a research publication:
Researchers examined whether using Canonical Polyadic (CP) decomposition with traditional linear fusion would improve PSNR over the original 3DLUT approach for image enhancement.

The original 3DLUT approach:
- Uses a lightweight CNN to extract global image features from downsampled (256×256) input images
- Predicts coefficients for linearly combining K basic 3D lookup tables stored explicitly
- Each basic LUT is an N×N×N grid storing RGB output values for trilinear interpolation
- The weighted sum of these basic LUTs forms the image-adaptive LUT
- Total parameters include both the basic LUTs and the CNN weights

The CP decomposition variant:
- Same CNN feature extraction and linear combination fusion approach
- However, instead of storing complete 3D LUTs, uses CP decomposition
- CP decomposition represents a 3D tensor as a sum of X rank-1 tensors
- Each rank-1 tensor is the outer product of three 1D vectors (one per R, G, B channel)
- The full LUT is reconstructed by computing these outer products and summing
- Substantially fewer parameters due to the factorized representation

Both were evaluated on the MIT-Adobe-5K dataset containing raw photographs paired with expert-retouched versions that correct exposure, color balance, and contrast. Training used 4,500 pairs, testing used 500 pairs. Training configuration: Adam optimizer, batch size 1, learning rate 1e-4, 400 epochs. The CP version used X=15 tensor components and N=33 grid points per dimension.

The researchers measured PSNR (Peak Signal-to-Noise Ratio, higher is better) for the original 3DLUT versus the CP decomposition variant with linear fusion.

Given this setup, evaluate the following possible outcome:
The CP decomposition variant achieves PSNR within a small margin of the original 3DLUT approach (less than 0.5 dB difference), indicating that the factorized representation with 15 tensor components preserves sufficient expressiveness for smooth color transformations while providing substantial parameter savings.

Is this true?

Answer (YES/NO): YES